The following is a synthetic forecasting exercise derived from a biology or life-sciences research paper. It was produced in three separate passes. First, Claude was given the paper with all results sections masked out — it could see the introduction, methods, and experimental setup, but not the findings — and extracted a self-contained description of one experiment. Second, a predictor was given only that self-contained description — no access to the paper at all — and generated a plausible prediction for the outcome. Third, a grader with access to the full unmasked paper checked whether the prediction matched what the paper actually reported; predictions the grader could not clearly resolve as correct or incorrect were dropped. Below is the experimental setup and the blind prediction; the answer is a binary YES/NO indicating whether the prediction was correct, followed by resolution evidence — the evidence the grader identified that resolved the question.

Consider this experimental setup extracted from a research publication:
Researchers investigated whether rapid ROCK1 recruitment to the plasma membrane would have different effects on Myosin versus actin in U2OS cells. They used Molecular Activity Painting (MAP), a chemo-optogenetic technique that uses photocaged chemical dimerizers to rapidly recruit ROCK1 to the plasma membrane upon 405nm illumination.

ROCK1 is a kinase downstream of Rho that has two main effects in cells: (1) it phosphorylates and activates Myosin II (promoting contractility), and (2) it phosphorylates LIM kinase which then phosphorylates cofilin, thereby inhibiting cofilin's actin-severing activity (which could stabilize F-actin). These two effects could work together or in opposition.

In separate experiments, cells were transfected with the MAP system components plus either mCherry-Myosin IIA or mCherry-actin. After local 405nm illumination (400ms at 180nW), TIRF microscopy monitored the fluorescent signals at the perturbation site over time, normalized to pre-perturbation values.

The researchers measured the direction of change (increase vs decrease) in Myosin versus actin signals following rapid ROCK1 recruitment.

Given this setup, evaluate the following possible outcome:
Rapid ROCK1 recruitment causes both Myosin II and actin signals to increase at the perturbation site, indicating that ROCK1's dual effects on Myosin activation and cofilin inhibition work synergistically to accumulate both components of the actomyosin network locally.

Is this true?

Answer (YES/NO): NO